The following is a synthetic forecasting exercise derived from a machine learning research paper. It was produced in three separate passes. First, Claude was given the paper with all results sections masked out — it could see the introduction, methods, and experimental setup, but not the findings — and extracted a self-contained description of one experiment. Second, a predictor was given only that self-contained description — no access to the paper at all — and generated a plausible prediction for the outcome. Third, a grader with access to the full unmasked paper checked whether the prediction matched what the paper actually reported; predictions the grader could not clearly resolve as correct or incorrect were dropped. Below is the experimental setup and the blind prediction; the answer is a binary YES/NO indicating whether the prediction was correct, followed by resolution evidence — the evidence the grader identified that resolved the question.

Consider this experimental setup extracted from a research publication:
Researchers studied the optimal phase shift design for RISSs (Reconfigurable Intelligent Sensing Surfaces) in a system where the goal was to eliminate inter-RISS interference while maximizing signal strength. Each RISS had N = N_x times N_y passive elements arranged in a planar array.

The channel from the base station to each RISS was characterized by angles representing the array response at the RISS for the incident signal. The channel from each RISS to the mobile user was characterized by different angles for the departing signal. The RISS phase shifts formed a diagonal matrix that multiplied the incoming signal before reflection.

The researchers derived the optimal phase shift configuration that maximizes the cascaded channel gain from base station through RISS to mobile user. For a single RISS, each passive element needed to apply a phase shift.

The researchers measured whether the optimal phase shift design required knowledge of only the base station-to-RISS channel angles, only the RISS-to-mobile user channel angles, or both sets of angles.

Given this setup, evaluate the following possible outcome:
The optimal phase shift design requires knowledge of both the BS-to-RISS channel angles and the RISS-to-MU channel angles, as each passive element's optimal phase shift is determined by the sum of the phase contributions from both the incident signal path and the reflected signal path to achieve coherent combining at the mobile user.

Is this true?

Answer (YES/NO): YES